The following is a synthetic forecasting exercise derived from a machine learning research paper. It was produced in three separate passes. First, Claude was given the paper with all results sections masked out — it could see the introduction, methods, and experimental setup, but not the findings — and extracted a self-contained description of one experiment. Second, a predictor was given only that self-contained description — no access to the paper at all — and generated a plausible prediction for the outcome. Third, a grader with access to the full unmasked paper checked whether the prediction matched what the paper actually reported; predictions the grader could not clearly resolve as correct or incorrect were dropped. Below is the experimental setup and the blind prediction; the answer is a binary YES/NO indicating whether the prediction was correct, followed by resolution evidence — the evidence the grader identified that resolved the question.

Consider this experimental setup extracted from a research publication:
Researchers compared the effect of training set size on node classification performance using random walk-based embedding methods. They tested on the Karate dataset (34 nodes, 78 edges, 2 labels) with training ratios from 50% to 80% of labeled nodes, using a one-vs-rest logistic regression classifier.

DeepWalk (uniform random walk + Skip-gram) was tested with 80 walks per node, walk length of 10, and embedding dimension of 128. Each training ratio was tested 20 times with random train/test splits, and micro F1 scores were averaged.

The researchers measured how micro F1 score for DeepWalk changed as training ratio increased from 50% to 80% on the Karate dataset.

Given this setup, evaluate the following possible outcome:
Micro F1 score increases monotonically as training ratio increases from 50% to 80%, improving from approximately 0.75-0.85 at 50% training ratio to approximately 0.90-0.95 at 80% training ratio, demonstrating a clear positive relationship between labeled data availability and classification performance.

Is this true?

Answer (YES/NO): NO